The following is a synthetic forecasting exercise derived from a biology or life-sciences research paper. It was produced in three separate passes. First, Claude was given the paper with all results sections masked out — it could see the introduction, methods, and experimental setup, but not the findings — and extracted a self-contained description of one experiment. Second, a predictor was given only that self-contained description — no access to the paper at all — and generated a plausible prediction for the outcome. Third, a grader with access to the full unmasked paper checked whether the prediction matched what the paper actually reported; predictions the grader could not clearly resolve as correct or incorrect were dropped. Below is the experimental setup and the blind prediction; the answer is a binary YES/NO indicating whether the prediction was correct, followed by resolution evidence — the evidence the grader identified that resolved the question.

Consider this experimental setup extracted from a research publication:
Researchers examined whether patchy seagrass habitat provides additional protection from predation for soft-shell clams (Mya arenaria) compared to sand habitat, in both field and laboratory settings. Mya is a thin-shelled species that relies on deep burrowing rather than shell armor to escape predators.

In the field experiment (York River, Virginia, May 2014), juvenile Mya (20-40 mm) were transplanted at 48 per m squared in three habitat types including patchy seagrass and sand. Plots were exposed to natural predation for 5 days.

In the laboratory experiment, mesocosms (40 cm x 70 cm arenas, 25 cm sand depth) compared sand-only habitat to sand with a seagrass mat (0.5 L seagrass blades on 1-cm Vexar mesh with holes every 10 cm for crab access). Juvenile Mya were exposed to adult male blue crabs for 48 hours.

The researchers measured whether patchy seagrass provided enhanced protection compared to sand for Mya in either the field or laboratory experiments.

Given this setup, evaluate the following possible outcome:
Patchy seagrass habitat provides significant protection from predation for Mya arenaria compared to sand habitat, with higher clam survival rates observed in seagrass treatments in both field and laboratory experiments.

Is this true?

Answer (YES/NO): NO